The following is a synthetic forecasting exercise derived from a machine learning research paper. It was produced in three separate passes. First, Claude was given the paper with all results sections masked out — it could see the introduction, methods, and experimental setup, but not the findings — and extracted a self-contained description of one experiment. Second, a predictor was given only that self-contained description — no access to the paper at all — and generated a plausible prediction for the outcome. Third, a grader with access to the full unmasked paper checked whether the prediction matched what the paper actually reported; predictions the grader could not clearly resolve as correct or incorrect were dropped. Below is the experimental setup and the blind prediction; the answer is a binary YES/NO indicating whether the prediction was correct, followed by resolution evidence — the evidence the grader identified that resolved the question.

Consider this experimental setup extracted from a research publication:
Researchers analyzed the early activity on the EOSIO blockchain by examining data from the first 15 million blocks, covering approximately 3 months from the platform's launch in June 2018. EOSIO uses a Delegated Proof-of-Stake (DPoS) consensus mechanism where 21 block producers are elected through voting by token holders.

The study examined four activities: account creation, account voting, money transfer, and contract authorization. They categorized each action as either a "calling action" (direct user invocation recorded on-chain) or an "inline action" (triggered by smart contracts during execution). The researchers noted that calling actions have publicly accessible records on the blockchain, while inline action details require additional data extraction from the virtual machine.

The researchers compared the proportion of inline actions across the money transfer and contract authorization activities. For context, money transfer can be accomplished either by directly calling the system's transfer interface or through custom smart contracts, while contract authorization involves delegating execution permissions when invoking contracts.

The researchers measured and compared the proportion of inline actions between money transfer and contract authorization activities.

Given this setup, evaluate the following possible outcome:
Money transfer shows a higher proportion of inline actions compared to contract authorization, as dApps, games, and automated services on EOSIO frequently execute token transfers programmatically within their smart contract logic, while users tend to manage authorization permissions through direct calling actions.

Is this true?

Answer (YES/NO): YES